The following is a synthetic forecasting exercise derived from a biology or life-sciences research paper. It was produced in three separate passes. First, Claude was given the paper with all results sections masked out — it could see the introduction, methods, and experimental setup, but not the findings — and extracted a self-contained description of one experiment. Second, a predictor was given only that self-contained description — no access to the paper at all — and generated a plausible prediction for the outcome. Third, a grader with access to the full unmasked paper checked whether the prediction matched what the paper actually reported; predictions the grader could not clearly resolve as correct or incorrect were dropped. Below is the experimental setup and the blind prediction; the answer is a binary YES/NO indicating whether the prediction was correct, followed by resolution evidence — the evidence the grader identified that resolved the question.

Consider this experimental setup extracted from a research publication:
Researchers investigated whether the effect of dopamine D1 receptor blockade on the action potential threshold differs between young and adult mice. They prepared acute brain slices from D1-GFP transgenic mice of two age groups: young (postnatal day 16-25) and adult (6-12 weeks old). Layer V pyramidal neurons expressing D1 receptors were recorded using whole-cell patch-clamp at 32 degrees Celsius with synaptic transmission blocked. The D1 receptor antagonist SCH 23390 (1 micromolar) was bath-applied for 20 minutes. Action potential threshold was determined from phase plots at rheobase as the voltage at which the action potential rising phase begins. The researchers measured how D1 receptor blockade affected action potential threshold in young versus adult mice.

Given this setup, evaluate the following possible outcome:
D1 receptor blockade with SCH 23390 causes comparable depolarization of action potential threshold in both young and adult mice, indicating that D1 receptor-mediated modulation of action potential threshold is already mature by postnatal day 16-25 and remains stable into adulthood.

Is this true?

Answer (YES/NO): NO